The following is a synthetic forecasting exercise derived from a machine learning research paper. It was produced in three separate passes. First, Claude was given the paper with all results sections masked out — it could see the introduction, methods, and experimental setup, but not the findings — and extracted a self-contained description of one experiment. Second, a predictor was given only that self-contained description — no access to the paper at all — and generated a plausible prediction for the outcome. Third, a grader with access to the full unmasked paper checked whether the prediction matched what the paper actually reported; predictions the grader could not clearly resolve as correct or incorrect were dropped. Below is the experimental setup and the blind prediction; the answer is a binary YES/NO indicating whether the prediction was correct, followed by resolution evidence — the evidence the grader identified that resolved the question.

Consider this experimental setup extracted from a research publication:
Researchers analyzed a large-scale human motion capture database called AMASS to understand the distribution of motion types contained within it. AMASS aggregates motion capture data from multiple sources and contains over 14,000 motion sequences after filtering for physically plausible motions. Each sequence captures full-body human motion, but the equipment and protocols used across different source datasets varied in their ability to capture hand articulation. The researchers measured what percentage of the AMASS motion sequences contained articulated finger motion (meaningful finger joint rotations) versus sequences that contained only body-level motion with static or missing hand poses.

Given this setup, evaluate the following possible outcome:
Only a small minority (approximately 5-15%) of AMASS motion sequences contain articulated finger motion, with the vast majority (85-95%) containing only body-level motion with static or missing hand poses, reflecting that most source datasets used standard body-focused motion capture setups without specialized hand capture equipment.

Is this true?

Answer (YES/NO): YES